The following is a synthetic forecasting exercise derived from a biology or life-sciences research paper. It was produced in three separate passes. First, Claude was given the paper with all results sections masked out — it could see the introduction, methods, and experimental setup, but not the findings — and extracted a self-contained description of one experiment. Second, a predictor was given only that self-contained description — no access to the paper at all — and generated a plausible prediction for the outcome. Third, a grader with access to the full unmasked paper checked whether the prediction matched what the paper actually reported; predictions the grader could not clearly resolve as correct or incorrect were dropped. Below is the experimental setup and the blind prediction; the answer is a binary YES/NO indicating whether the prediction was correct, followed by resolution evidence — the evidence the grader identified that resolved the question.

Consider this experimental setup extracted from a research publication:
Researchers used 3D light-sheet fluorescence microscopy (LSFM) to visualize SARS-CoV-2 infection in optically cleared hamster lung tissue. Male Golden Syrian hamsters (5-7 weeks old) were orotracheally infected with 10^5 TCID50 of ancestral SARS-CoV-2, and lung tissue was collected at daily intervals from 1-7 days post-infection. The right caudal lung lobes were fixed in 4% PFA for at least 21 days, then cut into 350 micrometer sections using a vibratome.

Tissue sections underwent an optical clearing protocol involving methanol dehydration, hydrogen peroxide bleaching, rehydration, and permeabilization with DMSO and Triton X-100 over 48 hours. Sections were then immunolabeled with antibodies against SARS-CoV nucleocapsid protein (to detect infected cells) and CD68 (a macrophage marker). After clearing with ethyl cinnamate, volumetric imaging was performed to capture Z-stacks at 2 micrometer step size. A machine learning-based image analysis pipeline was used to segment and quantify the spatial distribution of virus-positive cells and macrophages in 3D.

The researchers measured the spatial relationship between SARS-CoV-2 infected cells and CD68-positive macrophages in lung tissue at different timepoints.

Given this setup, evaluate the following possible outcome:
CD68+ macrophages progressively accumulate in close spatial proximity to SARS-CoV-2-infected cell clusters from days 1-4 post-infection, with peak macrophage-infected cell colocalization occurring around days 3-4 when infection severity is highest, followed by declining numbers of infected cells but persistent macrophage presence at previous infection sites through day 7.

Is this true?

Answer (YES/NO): NO